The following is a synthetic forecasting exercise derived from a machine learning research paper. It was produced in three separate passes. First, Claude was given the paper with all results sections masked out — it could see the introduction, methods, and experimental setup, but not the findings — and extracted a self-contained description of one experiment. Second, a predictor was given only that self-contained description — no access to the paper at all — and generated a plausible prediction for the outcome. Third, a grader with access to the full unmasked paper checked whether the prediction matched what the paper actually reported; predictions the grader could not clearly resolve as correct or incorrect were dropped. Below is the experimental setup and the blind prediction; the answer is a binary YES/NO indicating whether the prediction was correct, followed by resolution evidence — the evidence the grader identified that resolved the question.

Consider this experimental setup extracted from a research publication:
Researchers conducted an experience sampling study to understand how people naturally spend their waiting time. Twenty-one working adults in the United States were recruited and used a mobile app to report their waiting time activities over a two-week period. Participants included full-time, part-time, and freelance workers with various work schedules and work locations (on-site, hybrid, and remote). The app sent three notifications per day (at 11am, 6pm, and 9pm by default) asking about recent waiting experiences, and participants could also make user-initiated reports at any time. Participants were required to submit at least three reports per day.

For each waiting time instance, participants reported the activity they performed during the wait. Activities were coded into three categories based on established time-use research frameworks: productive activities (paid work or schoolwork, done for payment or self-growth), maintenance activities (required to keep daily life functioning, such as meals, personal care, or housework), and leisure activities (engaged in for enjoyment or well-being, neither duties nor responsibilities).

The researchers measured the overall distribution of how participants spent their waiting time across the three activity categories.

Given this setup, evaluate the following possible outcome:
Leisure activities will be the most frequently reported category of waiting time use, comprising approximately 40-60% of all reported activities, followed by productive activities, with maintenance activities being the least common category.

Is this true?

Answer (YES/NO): YES